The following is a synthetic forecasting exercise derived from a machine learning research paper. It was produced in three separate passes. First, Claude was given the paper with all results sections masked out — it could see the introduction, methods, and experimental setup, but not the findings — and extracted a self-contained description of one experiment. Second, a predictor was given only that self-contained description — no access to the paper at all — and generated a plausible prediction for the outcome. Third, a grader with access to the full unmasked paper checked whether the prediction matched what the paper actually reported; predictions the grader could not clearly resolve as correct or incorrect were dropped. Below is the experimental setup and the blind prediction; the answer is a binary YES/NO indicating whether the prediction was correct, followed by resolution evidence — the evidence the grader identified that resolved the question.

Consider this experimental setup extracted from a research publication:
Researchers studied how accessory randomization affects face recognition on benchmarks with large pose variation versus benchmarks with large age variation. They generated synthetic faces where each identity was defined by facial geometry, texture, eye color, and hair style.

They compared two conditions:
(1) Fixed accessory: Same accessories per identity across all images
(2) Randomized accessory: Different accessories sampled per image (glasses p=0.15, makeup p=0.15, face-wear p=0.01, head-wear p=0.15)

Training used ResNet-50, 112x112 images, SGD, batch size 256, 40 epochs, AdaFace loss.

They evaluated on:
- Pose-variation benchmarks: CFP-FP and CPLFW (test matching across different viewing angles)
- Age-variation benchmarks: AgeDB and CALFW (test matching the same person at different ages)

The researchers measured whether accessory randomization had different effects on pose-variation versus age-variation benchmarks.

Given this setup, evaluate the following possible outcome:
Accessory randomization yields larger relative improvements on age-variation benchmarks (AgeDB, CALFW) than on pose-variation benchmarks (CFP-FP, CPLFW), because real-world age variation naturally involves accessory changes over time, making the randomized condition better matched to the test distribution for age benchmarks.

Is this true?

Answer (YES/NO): YES